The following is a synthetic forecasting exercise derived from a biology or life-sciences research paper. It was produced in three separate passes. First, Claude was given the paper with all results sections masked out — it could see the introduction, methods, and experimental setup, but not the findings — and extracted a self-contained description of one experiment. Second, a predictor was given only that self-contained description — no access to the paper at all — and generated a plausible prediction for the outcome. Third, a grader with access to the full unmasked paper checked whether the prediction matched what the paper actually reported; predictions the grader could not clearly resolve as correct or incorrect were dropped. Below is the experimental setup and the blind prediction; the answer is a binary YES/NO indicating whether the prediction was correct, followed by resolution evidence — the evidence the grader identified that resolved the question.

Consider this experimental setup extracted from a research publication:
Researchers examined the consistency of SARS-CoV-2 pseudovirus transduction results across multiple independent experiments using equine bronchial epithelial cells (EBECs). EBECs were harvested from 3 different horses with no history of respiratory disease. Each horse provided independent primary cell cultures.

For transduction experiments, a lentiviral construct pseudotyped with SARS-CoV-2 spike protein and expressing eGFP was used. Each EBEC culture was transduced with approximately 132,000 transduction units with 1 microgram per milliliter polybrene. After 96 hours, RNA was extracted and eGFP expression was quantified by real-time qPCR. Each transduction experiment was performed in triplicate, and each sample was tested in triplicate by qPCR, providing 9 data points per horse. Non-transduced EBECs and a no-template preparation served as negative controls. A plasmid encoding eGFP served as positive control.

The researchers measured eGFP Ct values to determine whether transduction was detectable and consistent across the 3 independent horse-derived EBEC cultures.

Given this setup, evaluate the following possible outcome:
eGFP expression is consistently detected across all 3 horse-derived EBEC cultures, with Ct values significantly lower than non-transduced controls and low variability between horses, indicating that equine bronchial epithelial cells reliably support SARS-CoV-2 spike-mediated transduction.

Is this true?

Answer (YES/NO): YES